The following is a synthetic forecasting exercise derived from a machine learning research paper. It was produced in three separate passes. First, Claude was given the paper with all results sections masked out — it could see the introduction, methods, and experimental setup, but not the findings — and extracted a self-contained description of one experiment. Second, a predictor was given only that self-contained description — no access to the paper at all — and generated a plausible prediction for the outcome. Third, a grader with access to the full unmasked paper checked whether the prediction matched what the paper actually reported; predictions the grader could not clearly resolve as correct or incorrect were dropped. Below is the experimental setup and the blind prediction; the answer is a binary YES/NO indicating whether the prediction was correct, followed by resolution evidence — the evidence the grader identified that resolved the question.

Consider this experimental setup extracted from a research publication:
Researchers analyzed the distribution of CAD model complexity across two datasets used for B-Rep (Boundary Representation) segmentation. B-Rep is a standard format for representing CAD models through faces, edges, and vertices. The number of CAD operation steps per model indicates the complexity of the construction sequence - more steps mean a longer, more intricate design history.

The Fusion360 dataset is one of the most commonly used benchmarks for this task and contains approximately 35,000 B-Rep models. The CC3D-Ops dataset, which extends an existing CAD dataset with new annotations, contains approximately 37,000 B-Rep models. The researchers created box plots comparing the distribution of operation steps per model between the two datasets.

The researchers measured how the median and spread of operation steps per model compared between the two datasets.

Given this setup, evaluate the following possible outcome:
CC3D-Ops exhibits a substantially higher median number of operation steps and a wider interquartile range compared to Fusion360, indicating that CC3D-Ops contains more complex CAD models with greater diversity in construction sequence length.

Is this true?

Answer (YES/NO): YES